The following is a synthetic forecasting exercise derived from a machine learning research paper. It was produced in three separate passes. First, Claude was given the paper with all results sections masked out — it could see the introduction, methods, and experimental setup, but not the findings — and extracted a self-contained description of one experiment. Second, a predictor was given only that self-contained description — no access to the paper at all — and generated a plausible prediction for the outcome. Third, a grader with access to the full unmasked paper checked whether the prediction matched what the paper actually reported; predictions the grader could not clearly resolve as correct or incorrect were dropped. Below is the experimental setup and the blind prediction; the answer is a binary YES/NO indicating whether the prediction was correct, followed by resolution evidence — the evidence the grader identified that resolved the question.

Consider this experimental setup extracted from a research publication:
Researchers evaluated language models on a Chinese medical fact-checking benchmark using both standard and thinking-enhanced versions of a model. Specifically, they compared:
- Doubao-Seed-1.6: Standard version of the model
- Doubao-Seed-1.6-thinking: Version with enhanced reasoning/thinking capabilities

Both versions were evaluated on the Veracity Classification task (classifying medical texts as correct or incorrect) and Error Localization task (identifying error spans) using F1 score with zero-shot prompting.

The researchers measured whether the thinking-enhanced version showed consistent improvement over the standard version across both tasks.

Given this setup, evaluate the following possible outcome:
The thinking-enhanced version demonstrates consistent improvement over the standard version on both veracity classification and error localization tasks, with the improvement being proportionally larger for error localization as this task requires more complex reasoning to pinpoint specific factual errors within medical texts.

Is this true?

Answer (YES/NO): YES